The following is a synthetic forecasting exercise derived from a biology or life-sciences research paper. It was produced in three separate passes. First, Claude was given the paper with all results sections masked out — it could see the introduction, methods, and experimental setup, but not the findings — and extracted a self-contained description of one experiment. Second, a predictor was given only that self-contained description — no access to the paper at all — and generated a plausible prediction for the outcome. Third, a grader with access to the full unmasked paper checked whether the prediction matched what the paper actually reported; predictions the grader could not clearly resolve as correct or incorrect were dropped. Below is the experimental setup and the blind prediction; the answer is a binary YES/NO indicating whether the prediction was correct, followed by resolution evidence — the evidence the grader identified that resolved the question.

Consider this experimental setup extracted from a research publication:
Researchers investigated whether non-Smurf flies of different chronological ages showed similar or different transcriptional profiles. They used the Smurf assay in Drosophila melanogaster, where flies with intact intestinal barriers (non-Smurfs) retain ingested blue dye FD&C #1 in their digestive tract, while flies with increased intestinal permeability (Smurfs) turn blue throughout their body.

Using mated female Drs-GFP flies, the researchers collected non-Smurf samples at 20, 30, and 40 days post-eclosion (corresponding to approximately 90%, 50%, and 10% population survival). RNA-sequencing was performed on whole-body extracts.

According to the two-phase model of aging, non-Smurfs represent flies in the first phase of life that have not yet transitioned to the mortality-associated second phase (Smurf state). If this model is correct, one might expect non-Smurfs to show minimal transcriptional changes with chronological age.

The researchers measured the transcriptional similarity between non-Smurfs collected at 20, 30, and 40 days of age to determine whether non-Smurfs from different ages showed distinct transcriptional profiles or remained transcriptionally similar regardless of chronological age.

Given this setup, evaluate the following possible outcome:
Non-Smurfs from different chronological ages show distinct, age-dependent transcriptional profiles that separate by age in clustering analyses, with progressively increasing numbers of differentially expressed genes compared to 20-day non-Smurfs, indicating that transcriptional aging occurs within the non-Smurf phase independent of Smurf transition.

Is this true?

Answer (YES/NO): NO